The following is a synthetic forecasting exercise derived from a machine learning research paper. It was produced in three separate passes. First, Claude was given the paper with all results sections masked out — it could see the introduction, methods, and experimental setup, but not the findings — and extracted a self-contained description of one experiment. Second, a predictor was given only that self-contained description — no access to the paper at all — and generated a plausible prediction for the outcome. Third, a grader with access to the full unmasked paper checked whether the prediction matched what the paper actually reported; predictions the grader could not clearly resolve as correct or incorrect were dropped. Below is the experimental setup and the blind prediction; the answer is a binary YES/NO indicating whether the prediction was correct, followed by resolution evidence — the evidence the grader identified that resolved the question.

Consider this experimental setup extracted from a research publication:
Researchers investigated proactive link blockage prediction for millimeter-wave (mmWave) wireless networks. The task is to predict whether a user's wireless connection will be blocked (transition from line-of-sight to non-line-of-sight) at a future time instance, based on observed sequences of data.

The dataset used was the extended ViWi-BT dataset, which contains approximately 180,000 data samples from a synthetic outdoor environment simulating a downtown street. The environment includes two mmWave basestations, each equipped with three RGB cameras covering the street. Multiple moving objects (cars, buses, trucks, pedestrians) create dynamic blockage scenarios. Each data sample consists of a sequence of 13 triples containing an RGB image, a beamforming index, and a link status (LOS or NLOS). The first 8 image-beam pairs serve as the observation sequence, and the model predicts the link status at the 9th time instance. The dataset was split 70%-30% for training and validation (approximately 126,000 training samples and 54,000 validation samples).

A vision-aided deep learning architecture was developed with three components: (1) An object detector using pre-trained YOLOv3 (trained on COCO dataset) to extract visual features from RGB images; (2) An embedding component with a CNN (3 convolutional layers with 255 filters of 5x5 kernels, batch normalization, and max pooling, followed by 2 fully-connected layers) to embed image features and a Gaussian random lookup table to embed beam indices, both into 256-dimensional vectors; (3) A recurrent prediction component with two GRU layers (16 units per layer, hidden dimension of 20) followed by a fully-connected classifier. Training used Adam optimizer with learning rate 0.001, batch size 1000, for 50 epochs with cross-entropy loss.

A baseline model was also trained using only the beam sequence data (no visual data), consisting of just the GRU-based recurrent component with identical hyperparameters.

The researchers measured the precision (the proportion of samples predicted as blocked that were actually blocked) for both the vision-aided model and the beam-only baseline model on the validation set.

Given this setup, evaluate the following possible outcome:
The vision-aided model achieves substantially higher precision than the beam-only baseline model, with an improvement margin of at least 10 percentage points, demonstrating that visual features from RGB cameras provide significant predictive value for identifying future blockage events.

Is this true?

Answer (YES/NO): NO